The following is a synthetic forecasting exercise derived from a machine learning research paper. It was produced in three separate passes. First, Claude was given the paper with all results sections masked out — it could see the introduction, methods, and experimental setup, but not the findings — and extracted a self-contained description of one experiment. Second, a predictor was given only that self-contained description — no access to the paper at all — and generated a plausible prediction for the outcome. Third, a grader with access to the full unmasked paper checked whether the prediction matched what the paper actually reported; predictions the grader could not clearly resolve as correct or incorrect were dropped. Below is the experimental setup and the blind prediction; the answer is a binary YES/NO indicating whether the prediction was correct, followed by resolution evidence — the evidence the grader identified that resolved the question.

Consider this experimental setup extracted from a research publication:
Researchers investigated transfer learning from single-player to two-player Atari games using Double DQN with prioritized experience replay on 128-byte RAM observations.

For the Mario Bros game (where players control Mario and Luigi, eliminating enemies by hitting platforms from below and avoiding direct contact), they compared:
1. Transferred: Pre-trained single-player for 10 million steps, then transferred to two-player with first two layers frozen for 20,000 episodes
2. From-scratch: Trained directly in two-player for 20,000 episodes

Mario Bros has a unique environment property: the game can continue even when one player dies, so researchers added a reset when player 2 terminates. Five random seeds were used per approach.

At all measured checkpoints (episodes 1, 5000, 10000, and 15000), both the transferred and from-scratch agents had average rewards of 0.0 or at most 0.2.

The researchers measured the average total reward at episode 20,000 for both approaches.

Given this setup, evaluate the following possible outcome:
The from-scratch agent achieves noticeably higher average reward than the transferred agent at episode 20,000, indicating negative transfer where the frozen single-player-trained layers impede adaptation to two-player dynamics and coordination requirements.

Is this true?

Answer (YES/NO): NO